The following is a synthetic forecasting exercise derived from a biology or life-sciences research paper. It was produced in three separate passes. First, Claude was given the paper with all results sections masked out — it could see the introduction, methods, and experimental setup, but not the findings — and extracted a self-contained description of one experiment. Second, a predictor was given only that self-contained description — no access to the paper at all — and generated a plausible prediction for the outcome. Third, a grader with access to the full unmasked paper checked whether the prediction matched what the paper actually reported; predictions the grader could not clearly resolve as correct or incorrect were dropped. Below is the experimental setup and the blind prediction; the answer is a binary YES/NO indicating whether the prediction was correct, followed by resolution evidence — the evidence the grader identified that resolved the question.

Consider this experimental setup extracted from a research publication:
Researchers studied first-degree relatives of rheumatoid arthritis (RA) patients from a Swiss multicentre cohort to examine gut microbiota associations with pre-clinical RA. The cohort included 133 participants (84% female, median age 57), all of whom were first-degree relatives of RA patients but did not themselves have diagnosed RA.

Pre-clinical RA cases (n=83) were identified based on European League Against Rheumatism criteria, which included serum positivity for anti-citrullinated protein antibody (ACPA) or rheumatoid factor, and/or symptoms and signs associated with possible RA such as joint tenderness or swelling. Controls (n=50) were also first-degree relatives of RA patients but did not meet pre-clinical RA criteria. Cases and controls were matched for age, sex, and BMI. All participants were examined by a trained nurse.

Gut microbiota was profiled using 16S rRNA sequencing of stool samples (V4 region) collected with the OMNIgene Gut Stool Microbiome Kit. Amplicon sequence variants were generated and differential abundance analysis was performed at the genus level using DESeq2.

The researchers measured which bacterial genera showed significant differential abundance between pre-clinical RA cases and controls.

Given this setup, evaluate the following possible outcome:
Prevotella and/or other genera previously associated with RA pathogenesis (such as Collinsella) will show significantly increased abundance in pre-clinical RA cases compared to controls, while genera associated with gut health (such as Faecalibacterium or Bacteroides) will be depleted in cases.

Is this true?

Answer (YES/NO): NO